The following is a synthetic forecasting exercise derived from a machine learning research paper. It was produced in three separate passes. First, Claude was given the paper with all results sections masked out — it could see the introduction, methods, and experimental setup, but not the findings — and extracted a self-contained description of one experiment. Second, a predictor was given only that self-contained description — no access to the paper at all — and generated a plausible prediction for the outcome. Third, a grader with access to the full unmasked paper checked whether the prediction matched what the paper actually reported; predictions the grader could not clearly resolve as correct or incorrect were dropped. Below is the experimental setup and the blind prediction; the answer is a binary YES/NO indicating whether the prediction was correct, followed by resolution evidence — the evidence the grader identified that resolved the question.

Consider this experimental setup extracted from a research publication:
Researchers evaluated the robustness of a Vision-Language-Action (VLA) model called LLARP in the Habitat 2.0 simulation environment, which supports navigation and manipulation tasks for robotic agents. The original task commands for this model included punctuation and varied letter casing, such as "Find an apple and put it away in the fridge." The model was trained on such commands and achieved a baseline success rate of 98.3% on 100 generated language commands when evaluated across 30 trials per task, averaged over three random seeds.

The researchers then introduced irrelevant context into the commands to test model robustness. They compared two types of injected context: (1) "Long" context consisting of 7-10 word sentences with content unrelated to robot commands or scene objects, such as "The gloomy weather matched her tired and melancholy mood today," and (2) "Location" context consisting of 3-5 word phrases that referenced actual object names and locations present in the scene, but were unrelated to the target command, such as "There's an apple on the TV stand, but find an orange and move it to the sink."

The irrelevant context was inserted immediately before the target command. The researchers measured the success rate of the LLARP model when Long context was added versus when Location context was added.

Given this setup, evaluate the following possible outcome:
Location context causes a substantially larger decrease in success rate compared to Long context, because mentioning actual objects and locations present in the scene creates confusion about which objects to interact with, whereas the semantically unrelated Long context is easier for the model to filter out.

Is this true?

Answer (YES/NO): YES